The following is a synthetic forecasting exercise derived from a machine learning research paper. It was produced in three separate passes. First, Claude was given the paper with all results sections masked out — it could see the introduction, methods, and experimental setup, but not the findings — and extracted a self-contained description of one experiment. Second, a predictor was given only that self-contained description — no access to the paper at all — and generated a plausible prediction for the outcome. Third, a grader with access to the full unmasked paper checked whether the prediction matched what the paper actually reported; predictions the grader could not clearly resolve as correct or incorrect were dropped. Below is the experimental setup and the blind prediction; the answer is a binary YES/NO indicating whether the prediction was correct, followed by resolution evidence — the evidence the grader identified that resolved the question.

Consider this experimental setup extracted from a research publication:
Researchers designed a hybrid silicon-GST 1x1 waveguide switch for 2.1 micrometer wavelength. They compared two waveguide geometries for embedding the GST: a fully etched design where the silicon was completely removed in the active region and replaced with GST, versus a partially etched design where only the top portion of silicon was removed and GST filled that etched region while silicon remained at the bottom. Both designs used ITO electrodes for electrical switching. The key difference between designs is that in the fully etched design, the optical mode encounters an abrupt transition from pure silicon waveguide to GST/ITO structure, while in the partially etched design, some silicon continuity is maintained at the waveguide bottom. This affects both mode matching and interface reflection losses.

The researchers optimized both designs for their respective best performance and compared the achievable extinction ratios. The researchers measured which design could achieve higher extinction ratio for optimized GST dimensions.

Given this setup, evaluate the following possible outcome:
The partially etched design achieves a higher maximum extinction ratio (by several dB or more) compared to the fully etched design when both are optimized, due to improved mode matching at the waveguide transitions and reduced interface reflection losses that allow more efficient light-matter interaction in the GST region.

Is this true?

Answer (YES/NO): YES